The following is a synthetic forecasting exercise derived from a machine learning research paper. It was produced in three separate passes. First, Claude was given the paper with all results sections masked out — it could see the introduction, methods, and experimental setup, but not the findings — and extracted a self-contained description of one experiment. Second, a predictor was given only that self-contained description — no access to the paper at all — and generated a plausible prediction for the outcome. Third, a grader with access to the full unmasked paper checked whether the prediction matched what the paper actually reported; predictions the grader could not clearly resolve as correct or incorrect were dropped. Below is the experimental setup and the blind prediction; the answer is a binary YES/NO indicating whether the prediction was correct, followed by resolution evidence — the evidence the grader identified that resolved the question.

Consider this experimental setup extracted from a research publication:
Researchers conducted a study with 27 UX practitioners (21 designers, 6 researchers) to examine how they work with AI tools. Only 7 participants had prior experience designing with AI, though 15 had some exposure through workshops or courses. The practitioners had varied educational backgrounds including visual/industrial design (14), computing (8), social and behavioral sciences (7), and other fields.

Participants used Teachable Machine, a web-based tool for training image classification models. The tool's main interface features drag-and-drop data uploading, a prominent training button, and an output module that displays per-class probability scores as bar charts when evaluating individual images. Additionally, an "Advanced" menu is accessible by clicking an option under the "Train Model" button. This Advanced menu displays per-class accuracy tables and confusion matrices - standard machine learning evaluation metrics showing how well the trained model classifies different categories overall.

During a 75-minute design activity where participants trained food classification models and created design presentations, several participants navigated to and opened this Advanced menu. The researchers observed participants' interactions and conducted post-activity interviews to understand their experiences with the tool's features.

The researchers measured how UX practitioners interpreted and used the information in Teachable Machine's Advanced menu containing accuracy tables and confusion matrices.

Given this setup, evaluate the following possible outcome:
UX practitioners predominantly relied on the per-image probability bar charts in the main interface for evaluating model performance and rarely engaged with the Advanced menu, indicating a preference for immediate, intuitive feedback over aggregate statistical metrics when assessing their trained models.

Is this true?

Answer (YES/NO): YES